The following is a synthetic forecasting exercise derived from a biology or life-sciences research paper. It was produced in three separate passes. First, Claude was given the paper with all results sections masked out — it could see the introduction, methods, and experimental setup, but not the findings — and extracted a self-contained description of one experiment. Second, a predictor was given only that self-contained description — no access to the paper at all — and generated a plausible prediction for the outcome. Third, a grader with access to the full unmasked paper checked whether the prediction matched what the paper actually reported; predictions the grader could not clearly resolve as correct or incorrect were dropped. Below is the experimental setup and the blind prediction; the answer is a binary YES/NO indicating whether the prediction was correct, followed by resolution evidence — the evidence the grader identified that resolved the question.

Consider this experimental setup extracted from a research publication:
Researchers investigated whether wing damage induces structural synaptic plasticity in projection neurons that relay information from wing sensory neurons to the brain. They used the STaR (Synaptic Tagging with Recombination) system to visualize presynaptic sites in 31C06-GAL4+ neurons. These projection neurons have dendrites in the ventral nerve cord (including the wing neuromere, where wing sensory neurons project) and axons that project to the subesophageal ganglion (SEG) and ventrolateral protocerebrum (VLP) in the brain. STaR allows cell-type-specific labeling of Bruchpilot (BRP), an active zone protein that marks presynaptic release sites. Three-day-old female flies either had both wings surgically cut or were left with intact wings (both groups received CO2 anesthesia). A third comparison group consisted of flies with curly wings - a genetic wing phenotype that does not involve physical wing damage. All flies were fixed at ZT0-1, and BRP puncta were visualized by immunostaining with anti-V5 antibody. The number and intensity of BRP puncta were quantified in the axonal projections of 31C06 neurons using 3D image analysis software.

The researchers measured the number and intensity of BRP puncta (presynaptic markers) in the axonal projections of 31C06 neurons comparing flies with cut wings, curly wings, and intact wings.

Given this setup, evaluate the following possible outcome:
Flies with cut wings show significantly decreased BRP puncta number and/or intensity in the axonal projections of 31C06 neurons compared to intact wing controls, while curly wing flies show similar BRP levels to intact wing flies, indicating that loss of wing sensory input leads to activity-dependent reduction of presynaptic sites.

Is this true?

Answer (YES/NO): NO